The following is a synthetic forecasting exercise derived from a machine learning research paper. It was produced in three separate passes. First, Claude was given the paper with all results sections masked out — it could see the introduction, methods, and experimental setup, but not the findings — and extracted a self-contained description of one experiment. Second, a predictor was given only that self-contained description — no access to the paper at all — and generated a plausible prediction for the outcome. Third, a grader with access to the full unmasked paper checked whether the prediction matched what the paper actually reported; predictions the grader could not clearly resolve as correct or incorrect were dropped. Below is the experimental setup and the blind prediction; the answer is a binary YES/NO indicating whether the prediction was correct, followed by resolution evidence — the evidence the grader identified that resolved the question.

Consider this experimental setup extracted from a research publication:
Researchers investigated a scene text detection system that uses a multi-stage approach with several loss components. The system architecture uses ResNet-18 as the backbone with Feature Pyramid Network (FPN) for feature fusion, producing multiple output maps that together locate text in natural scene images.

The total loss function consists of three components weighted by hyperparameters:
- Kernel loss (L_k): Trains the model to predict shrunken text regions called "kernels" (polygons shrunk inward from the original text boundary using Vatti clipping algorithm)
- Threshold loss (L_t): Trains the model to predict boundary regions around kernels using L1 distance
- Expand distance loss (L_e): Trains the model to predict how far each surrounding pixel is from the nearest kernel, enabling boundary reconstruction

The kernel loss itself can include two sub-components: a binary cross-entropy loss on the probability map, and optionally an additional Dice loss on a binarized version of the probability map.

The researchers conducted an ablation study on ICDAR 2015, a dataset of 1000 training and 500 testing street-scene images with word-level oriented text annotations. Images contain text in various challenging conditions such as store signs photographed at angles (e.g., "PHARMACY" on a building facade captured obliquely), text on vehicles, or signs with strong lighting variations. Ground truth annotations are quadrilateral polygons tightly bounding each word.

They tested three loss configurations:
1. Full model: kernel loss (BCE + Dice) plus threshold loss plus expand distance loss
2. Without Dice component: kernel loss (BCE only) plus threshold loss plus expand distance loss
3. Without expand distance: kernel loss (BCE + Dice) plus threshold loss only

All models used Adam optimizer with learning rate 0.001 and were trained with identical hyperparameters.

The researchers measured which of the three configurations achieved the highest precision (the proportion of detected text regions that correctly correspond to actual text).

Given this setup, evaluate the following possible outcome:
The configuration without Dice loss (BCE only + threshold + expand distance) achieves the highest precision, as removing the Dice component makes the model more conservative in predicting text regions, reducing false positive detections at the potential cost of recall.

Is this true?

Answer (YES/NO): YES